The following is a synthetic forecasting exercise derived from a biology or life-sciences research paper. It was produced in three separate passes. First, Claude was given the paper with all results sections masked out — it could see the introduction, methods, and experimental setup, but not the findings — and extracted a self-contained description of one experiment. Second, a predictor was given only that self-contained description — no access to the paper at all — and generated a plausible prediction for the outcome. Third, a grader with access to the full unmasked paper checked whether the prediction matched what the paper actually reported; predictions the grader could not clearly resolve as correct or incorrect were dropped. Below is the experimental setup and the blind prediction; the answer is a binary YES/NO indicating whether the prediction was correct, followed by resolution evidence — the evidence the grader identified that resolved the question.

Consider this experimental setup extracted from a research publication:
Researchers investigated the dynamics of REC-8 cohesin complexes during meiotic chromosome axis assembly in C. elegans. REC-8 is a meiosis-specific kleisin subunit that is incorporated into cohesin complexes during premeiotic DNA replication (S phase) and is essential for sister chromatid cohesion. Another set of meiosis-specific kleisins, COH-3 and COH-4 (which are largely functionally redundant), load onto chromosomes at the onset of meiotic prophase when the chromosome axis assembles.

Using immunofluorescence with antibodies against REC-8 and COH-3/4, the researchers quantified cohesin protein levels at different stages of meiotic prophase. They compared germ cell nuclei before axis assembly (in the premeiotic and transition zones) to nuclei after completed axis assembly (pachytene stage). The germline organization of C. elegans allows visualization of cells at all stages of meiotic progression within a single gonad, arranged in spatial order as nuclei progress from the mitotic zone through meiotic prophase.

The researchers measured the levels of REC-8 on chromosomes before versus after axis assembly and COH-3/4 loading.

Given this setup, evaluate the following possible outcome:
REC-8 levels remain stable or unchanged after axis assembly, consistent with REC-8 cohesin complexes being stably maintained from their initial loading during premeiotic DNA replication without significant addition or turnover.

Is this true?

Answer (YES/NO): NO